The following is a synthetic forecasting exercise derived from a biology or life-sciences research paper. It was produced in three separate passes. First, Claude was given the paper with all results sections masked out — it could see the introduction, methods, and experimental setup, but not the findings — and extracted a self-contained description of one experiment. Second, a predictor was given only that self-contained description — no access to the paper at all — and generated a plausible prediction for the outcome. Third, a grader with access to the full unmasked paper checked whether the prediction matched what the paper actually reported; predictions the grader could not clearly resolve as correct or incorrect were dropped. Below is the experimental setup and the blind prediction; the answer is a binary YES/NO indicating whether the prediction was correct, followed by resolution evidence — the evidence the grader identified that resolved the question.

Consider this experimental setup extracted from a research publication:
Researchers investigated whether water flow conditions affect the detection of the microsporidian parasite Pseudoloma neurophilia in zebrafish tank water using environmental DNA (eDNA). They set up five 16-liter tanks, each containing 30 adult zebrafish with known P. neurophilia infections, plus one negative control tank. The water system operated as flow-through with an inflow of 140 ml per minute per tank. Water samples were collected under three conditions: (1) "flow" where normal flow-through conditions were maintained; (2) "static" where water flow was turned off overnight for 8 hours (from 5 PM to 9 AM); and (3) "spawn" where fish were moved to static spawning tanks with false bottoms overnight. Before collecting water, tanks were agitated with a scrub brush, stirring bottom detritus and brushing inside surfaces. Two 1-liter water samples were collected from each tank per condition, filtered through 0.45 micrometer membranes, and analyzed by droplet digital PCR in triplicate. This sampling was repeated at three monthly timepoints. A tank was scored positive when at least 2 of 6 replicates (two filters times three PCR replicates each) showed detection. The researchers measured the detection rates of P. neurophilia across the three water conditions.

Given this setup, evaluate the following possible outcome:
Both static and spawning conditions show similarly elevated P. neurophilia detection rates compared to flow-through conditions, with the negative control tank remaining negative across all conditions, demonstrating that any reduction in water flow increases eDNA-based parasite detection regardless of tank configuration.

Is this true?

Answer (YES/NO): YES